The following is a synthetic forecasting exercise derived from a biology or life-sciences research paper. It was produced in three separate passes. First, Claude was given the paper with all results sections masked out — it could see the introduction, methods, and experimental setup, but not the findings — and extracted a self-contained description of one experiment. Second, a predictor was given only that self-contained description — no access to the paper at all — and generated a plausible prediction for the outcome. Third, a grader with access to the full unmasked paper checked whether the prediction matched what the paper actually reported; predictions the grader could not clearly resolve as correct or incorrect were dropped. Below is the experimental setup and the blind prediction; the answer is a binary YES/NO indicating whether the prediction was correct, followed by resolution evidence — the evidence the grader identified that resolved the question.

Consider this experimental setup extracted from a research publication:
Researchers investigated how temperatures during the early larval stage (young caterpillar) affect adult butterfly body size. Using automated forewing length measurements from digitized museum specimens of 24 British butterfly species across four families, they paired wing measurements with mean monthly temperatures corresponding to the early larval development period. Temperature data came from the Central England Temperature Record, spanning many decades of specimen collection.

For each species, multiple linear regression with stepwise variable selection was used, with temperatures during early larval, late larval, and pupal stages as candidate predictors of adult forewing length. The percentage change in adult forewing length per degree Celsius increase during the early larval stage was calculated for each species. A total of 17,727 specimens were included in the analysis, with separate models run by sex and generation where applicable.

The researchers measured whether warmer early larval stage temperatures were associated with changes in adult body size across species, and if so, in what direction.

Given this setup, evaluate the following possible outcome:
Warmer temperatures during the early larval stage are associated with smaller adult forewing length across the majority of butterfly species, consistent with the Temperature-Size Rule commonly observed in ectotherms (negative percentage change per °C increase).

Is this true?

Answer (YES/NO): NO